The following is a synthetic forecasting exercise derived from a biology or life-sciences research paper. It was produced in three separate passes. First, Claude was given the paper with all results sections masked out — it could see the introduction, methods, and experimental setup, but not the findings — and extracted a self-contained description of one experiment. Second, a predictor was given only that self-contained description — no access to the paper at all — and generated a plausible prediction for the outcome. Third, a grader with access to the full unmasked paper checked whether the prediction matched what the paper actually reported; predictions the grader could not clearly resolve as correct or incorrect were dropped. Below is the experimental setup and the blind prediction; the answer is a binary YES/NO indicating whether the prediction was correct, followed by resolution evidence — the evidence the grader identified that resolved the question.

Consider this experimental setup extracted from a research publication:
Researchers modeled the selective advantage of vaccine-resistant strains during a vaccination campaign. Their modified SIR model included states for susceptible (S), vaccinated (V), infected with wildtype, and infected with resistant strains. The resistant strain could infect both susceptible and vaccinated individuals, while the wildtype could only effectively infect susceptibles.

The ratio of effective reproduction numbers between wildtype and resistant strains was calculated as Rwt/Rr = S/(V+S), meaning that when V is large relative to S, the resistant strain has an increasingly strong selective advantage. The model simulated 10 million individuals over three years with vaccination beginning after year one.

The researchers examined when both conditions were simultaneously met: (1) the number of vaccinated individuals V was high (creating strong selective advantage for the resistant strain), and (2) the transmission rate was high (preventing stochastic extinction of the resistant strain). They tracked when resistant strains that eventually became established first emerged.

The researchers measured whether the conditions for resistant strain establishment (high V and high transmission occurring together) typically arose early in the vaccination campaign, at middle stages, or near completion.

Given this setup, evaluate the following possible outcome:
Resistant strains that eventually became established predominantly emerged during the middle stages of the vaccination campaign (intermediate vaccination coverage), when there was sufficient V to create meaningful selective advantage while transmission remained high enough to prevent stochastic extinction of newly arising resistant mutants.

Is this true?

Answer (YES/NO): NO